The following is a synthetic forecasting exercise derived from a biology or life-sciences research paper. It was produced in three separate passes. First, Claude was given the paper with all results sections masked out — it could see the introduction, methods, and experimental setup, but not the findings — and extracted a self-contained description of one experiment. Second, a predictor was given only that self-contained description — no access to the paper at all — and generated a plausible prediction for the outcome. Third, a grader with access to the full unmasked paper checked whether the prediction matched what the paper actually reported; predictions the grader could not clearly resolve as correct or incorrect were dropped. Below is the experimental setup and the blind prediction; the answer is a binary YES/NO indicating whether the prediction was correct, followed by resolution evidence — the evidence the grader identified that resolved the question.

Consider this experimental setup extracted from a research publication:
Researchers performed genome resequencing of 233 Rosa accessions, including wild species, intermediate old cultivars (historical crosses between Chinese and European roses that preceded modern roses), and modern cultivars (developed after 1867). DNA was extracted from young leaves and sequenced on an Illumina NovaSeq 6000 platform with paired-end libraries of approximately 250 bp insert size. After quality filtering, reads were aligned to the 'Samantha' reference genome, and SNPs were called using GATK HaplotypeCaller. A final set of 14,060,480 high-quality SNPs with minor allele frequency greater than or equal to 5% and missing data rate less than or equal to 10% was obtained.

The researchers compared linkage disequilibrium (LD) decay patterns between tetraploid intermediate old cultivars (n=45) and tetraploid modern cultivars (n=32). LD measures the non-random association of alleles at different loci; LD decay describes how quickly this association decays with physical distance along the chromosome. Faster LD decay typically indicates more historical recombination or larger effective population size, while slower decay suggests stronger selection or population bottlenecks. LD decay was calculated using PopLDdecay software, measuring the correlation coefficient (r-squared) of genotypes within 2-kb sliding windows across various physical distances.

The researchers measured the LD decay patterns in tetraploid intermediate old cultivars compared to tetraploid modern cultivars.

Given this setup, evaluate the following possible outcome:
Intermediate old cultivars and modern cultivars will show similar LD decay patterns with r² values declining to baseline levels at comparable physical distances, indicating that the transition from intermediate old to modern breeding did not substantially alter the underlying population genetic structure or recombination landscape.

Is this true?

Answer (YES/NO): NO